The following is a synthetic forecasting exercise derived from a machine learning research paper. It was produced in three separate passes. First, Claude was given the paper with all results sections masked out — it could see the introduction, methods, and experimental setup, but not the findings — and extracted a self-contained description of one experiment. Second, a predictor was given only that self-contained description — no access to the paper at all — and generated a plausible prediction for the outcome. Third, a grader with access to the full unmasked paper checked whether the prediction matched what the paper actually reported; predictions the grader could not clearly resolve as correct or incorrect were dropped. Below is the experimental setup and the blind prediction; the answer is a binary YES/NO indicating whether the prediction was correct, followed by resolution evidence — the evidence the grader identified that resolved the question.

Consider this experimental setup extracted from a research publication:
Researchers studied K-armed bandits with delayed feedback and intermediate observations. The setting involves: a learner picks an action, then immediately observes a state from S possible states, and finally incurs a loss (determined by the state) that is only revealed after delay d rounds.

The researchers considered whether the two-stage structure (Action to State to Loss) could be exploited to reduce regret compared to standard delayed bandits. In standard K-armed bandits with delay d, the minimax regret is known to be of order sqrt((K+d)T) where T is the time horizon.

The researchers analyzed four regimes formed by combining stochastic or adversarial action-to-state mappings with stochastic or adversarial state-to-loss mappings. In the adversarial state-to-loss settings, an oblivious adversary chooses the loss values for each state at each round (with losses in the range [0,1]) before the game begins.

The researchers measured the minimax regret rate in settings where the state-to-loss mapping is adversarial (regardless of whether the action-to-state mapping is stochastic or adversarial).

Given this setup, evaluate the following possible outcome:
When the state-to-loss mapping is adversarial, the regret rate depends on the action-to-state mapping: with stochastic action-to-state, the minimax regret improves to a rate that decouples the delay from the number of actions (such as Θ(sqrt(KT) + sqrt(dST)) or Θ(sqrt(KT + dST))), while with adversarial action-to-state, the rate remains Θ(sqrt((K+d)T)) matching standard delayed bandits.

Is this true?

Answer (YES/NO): NO